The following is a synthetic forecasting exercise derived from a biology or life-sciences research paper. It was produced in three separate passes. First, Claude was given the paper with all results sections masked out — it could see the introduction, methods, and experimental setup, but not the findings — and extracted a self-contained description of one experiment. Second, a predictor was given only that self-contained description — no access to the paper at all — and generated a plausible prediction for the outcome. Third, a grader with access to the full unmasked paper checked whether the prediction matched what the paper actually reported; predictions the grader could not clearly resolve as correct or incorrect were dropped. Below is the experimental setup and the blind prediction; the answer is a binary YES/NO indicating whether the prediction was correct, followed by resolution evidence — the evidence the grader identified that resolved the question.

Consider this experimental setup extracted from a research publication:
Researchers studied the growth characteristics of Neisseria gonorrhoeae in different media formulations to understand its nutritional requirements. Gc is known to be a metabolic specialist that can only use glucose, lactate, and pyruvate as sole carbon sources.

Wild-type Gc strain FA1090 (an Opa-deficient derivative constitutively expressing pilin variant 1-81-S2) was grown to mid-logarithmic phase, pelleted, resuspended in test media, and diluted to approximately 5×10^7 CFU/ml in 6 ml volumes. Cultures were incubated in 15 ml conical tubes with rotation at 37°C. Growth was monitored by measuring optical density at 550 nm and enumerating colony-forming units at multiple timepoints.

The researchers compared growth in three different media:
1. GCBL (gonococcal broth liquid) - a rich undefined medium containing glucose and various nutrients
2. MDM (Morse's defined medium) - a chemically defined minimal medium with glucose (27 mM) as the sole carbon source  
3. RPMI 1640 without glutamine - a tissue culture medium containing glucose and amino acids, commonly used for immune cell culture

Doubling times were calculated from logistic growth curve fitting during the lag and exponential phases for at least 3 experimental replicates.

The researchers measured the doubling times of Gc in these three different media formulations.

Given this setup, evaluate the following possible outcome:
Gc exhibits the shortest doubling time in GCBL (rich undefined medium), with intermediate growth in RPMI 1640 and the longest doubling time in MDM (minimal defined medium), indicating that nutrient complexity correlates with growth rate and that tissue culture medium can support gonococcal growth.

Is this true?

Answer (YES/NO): NO